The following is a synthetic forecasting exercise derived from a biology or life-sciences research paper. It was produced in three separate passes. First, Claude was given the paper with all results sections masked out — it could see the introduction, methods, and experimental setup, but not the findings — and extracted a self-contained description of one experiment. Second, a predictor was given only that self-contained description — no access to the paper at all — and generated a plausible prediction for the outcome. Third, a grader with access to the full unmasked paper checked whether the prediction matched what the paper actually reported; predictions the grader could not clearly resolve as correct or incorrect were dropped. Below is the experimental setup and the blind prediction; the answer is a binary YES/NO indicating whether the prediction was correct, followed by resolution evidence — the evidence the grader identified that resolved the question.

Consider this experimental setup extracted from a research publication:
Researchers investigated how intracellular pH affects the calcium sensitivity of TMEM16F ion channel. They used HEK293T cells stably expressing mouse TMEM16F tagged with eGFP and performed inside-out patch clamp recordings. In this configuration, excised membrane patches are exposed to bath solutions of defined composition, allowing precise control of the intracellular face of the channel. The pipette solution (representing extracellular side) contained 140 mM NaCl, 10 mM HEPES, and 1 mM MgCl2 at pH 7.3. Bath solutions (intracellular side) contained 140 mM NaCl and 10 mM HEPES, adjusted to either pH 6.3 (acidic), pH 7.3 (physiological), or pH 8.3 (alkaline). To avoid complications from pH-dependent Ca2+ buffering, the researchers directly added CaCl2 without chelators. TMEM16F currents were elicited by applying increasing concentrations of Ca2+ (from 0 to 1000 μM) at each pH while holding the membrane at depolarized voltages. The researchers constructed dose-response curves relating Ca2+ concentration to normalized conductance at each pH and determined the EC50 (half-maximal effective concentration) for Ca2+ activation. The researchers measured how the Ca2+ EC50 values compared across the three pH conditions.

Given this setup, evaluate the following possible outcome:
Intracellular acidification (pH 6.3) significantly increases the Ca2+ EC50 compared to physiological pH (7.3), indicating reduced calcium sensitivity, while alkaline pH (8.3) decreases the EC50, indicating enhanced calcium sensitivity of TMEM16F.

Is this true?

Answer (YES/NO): YES